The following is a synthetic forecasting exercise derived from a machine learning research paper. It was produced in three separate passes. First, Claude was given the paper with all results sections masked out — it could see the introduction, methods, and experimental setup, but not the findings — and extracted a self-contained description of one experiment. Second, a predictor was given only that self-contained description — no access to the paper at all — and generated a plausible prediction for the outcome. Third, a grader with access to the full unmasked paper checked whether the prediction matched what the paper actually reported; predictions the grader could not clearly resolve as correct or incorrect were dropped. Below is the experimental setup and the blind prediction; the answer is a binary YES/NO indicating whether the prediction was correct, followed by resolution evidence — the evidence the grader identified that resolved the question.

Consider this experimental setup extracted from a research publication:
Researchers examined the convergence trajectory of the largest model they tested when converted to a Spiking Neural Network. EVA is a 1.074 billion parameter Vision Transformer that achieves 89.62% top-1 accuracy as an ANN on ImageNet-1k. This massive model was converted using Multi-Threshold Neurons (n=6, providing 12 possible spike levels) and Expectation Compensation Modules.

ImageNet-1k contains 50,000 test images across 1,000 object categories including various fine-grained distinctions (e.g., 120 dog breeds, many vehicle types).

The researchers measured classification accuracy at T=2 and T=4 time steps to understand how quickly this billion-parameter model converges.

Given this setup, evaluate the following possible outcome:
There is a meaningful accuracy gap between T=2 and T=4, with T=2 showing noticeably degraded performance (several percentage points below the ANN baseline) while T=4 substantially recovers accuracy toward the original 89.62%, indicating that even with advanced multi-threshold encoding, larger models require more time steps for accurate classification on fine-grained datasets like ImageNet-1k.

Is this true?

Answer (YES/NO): YES